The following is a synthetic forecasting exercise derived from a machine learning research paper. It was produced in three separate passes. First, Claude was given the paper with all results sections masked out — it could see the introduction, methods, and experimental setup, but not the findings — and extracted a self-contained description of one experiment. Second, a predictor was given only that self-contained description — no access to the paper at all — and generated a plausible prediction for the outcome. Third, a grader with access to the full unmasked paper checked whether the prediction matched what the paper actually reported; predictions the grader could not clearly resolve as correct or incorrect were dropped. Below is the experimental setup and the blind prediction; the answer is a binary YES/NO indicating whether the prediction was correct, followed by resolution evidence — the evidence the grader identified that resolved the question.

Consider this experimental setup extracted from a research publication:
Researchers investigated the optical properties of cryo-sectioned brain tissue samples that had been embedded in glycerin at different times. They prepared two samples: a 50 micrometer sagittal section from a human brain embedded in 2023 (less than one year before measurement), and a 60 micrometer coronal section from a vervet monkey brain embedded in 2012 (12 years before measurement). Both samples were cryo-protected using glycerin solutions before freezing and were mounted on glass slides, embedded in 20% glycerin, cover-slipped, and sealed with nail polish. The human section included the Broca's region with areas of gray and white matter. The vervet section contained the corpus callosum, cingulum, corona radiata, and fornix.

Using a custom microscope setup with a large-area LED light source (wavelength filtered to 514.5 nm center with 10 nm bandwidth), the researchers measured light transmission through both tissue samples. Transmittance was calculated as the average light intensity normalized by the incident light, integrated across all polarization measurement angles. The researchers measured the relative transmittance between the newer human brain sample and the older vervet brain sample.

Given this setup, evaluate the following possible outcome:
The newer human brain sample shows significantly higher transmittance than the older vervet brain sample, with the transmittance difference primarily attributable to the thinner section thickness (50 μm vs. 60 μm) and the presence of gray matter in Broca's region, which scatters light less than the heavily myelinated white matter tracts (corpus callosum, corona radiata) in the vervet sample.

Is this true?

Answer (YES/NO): NO